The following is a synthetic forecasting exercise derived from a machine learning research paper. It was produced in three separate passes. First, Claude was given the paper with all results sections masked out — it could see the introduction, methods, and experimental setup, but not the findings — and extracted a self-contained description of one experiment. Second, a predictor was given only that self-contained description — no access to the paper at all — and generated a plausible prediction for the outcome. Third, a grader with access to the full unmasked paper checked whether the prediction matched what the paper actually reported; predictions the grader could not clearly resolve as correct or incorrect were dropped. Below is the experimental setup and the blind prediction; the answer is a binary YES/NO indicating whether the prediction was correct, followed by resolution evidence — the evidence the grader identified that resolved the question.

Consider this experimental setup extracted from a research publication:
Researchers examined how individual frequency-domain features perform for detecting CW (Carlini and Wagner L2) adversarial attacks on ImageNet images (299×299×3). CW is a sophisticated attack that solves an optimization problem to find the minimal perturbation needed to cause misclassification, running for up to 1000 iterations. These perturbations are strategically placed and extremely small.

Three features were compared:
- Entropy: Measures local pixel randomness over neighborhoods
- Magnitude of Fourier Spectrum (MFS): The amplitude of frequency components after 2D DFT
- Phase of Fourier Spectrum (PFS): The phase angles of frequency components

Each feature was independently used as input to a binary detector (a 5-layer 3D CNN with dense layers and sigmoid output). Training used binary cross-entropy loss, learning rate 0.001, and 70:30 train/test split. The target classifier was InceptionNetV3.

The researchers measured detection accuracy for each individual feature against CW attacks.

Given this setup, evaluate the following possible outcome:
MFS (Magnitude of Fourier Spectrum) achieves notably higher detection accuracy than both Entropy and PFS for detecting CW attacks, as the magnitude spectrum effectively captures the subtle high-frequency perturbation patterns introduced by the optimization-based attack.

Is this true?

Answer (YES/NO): NO